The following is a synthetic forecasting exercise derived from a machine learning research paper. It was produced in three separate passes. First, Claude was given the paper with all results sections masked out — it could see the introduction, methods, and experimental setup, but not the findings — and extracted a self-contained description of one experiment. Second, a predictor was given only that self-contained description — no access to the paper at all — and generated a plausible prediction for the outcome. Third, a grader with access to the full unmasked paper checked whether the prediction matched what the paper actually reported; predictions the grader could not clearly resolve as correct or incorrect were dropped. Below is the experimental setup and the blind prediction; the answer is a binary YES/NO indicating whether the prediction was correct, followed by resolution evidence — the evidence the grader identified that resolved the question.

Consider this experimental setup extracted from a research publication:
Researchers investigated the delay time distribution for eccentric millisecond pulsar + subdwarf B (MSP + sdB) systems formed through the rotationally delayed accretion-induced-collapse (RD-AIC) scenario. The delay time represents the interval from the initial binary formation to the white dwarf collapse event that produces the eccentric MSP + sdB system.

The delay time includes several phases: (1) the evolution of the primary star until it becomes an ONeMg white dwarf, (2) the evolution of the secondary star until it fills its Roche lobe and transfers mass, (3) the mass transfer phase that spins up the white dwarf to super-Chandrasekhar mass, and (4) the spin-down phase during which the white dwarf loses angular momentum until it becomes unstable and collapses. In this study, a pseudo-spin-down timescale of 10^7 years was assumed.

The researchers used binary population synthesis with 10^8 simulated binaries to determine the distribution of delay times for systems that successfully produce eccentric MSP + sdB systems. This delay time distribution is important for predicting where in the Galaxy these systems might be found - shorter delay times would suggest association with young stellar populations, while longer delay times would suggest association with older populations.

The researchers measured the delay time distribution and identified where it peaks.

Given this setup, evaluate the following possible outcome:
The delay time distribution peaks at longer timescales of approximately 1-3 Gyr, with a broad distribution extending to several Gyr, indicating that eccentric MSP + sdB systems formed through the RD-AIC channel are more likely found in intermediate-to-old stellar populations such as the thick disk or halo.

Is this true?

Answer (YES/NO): NO